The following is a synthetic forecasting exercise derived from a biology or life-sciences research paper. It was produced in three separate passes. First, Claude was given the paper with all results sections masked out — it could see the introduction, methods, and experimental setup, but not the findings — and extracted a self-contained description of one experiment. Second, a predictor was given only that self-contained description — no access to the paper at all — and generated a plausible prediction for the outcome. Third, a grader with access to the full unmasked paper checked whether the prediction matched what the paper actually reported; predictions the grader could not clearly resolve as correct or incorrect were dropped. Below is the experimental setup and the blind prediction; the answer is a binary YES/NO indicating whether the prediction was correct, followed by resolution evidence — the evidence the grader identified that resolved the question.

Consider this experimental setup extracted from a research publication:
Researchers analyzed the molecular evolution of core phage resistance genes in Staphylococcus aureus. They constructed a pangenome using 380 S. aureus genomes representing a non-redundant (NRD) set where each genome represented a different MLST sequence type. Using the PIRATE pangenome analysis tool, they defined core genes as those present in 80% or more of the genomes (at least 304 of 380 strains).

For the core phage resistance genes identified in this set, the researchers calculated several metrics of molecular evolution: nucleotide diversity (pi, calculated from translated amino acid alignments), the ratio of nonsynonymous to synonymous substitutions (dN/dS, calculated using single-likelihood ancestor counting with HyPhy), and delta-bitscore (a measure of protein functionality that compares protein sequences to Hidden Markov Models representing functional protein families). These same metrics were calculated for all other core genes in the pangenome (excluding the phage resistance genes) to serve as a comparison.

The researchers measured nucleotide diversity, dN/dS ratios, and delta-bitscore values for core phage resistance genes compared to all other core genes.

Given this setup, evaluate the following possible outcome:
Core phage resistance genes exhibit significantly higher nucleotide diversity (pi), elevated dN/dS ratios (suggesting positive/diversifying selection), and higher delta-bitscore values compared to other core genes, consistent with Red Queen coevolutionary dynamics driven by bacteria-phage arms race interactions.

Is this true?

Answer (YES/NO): NO